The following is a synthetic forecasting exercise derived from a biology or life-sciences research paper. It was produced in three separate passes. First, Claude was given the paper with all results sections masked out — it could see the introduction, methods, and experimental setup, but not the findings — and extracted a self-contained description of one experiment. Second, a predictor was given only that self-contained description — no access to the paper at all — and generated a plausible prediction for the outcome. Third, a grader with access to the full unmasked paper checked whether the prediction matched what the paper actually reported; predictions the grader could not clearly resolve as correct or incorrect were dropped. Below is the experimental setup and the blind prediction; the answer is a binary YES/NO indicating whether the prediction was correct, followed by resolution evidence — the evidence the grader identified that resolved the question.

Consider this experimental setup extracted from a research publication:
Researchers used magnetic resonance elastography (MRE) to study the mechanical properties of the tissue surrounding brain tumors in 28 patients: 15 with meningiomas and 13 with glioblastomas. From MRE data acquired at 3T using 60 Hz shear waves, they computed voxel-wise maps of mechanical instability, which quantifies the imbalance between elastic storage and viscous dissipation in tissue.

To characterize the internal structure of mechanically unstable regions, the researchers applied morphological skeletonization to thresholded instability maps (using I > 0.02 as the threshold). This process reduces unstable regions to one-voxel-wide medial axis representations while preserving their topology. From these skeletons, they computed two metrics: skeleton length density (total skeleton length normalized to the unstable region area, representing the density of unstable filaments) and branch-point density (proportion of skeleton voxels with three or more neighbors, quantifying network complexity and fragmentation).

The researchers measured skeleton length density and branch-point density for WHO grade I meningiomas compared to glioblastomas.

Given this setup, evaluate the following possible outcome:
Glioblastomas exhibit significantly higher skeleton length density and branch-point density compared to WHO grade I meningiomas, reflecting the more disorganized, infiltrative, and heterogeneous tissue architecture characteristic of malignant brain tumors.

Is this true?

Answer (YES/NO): YES